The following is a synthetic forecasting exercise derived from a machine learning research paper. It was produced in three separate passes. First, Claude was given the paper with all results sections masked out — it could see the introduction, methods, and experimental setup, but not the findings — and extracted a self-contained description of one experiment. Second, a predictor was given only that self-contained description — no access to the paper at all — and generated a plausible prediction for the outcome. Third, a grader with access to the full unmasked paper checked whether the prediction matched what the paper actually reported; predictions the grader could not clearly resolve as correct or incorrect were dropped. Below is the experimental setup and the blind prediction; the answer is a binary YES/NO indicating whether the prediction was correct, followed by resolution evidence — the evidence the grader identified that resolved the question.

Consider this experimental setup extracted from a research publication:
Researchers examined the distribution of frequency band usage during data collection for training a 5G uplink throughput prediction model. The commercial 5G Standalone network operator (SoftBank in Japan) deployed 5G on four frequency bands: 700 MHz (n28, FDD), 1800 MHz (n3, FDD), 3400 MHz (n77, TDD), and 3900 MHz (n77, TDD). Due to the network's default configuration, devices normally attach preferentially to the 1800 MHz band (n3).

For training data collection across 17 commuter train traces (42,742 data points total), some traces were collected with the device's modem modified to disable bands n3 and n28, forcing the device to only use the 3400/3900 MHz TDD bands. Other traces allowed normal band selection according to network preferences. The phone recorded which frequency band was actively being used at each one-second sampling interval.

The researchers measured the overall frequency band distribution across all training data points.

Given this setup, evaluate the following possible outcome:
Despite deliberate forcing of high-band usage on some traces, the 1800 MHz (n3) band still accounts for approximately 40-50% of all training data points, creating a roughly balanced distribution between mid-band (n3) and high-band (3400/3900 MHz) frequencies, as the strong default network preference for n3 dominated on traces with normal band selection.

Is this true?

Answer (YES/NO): NO